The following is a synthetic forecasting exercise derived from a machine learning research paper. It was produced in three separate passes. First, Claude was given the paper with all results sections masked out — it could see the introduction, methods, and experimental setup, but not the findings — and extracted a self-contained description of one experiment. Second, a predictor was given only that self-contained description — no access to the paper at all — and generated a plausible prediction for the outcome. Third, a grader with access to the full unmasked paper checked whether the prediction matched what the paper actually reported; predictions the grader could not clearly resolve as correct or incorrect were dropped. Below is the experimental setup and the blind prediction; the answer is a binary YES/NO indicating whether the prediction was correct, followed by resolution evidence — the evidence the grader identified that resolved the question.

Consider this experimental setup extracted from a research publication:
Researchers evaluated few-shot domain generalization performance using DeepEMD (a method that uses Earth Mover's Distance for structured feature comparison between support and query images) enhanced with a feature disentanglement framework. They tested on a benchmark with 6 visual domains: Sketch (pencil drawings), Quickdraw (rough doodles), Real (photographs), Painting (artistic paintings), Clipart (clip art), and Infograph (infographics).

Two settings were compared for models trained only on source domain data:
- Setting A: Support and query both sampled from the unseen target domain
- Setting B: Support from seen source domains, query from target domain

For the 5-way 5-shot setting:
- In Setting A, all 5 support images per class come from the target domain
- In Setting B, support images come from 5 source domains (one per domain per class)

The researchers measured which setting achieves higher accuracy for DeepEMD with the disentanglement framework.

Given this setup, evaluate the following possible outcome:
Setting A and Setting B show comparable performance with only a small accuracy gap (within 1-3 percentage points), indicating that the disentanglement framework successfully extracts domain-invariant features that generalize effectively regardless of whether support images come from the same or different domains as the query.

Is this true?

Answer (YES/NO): YES